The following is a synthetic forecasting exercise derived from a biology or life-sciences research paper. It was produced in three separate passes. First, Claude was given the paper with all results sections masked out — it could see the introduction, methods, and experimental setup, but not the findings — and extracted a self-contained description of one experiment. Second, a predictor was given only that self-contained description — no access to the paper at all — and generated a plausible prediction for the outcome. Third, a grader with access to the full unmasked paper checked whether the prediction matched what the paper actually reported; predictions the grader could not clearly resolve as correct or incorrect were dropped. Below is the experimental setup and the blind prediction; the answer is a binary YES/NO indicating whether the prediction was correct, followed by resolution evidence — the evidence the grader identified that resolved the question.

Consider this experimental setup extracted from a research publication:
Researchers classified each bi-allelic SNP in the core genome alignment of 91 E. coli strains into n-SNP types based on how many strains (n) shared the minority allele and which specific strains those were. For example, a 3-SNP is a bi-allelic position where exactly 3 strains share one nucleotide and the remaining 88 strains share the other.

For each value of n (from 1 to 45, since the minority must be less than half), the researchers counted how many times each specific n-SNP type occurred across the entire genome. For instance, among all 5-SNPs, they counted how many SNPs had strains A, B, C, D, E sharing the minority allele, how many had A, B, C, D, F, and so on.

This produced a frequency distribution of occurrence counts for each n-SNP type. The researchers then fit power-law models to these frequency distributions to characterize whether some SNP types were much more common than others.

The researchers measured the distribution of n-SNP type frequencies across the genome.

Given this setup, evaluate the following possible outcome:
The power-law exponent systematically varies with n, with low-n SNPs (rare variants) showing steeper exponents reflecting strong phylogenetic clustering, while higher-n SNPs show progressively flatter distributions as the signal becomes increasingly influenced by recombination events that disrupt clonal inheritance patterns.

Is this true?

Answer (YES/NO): NO